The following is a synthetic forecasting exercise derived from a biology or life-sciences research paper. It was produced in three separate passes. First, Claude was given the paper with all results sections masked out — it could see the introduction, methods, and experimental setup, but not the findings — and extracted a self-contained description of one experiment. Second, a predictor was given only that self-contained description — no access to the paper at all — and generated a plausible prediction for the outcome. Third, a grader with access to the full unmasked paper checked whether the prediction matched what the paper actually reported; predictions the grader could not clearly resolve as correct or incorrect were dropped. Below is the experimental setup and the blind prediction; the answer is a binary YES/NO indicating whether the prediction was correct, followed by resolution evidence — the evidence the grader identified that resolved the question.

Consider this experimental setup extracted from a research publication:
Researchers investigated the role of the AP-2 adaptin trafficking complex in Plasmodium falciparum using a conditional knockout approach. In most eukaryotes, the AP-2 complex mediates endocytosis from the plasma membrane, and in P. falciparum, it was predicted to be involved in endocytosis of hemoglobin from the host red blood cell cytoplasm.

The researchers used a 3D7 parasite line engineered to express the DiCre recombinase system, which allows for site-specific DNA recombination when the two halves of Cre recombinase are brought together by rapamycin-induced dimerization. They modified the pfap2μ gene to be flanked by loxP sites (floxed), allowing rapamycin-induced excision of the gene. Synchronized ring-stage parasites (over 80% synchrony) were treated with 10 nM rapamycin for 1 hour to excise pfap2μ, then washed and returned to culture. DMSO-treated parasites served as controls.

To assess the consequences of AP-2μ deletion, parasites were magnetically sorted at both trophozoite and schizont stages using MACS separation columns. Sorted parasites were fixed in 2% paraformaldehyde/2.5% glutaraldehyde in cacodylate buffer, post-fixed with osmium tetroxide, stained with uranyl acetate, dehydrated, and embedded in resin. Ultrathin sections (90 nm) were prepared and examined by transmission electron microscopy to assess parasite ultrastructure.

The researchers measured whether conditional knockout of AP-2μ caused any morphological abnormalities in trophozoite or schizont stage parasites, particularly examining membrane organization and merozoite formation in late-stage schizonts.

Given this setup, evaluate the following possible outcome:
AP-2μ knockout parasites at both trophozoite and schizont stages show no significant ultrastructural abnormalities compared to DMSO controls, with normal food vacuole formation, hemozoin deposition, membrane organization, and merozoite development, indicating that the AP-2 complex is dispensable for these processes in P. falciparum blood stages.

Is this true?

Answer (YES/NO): NO